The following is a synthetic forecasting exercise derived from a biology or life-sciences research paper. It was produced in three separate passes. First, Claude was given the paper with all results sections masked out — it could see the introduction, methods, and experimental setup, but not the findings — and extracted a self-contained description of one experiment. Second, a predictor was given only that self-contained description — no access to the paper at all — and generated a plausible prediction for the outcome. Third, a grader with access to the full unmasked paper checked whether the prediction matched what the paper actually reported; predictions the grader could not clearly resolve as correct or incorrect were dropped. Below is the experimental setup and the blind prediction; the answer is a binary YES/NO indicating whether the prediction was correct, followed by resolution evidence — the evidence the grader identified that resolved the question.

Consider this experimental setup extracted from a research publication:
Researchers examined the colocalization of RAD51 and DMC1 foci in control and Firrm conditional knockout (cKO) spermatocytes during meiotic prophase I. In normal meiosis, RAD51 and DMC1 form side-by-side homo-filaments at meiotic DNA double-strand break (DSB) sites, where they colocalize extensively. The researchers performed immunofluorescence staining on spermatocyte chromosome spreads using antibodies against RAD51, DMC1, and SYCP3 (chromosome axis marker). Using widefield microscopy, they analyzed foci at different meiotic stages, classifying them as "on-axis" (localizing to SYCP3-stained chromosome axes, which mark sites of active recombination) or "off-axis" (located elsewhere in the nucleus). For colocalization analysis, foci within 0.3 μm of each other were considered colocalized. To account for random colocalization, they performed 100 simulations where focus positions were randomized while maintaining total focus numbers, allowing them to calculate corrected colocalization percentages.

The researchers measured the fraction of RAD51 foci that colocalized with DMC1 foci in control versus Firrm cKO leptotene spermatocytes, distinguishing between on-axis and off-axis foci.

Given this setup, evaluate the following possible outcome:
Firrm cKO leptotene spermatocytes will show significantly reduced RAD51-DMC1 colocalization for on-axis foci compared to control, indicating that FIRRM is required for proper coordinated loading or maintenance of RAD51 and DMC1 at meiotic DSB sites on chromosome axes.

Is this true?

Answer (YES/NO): NO